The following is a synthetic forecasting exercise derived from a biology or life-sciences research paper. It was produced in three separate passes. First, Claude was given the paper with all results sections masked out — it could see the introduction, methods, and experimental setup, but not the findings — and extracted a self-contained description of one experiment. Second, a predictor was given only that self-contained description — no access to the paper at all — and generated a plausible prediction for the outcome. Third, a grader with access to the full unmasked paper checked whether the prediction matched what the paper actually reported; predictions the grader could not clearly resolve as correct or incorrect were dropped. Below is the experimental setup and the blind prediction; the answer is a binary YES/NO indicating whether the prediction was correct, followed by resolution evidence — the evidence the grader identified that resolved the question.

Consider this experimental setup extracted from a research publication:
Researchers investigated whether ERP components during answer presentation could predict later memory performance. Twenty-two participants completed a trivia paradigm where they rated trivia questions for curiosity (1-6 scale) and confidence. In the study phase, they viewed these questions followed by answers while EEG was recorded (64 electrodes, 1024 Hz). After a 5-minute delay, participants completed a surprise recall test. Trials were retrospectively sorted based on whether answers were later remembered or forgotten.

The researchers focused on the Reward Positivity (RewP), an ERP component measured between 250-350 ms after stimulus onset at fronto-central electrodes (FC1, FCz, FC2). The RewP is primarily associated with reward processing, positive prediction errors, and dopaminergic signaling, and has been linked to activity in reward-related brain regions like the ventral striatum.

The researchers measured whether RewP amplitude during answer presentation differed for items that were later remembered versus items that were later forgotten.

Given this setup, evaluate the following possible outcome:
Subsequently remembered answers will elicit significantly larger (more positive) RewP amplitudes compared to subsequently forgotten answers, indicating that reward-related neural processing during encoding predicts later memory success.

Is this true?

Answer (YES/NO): YES